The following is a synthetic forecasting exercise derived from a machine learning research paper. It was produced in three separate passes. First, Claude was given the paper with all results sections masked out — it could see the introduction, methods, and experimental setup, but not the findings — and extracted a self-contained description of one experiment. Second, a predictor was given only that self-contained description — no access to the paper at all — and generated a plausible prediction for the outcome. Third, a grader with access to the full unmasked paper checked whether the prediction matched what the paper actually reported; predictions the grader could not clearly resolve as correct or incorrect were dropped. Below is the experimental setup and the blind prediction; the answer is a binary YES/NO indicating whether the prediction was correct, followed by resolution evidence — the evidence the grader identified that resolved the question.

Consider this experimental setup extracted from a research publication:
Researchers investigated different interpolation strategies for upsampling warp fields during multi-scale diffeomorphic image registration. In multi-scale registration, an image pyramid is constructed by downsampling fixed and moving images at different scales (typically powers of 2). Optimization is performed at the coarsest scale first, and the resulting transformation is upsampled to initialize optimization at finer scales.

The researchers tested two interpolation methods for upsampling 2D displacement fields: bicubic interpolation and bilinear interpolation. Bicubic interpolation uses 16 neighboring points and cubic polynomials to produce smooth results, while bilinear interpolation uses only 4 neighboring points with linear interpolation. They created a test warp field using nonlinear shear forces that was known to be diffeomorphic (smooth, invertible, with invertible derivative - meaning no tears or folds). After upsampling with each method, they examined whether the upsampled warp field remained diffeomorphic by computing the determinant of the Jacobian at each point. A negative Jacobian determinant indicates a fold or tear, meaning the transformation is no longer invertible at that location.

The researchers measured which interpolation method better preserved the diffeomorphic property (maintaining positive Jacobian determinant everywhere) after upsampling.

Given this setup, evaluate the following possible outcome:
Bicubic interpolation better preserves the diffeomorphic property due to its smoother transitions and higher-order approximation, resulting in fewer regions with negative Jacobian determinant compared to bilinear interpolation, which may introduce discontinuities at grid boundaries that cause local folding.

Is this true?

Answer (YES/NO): NO